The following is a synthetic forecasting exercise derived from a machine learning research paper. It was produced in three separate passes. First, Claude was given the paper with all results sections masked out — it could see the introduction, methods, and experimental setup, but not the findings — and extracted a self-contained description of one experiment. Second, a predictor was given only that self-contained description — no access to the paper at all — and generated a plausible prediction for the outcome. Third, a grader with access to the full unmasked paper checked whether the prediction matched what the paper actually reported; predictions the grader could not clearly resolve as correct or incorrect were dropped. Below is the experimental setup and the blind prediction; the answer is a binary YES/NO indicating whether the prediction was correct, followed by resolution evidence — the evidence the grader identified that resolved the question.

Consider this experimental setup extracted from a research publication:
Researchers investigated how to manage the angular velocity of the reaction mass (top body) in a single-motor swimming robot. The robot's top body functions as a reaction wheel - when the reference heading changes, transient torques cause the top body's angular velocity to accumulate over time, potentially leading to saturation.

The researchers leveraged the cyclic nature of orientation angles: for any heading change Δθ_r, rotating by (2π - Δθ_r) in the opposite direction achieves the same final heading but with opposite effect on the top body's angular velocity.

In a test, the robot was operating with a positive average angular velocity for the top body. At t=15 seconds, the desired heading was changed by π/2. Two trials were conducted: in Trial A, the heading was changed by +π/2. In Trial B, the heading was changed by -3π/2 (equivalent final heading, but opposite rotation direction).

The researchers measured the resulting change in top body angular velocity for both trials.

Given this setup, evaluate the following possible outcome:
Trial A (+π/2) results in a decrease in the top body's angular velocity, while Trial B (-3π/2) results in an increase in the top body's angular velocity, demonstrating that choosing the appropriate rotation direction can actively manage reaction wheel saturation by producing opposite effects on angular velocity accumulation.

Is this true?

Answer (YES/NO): YES